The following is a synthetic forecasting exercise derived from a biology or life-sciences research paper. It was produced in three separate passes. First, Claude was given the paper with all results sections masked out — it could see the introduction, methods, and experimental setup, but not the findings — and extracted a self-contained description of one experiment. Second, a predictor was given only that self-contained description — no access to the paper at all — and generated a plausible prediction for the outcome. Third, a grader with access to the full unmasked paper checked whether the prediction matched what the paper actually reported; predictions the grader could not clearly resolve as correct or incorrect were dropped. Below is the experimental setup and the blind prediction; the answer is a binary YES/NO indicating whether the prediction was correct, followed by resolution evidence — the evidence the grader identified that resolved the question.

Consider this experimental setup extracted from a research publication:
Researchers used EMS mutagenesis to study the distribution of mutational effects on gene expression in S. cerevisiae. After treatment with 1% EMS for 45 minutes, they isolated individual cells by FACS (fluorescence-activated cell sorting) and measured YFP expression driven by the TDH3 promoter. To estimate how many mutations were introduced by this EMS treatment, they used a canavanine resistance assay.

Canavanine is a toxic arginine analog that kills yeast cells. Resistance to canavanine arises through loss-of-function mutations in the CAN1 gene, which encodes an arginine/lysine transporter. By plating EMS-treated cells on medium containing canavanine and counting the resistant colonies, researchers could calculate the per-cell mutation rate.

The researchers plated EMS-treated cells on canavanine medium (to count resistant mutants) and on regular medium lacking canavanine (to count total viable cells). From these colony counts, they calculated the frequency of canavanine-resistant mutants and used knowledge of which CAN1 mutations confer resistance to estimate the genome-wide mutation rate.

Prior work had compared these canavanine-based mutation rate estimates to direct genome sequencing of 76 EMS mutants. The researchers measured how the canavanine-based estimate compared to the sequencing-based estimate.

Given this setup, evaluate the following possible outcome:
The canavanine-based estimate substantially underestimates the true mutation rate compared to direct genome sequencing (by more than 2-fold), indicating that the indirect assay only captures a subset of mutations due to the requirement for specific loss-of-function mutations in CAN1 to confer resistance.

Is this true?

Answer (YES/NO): NO